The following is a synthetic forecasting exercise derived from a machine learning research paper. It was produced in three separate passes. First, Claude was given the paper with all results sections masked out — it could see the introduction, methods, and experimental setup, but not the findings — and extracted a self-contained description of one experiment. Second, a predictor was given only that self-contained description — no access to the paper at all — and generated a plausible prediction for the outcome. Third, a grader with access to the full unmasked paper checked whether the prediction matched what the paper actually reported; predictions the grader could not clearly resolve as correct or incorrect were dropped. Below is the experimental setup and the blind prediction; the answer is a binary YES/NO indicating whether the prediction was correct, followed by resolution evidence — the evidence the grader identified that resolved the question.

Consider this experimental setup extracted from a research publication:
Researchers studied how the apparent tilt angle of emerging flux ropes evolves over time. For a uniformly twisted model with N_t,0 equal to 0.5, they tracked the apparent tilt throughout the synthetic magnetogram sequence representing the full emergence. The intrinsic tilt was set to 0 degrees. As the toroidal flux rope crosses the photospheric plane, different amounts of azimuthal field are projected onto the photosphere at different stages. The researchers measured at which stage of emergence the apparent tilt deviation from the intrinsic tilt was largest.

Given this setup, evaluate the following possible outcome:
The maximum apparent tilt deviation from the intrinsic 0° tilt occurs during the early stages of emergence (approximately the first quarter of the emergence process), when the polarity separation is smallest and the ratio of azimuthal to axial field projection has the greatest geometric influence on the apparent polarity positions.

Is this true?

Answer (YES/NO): NO